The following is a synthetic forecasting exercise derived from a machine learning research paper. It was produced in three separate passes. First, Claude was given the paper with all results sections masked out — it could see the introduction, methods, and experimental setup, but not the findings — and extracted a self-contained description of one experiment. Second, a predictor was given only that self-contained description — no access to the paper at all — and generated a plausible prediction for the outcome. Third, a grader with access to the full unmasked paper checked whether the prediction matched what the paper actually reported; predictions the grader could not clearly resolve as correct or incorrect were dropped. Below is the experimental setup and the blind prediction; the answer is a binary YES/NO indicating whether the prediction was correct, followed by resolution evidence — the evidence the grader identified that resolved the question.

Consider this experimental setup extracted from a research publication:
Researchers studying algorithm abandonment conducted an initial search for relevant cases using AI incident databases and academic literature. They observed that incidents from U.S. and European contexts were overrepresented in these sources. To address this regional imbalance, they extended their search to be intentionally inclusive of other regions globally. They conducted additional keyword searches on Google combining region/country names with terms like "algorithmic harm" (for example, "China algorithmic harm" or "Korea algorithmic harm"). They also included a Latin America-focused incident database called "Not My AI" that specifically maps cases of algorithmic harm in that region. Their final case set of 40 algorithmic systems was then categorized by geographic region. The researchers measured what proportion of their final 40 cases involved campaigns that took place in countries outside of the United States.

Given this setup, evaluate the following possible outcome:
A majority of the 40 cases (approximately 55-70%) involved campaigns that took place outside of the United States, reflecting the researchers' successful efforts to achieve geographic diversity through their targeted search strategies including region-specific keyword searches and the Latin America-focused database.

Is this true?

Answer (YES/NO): NO